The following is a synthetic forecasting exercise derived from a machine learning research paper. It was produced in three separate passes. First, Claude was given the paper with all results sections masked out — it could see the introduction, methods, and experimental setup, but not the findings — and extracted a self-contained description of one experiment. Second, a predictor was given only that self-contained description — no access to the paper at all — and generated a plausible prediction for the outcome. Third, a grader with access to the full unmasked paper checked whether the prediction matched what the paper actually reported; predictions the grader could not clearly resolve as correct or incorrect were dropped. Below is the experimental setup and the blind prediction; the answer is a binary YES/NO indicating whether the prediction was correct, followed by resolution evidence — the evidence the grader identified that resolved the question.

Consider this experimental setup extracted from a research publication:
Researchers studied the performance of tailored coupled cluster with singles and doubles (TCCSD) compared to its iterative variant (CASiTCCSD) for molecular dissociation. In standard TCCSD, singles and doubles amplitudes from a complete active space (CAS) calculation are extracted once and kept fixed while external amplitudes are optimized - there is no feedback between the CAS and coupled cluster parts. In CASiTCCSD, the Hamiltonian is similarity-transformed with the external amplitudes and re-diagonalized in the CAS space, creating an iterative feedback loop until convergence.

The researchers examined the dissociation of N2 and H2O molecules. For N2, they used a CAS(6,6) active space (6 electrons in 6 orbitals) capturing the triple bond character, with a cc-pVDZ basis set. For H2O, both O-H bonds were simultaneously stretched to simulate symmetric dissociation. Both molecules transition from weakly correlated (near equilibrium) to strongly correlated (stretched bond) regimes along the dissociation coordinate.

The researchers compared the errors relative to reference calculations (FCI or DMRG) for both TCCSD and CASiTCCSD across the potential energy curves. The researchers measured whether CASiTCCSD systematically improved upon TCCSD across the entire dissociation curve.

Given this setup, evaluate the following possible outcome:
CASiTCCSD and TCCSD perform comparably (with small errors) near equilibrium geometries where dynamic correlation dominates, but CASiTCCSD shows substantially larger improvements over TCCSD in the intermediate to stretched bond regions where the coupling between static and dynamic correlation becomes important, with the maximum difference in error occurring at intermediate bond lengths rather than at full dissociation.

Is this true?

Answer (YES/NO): NO